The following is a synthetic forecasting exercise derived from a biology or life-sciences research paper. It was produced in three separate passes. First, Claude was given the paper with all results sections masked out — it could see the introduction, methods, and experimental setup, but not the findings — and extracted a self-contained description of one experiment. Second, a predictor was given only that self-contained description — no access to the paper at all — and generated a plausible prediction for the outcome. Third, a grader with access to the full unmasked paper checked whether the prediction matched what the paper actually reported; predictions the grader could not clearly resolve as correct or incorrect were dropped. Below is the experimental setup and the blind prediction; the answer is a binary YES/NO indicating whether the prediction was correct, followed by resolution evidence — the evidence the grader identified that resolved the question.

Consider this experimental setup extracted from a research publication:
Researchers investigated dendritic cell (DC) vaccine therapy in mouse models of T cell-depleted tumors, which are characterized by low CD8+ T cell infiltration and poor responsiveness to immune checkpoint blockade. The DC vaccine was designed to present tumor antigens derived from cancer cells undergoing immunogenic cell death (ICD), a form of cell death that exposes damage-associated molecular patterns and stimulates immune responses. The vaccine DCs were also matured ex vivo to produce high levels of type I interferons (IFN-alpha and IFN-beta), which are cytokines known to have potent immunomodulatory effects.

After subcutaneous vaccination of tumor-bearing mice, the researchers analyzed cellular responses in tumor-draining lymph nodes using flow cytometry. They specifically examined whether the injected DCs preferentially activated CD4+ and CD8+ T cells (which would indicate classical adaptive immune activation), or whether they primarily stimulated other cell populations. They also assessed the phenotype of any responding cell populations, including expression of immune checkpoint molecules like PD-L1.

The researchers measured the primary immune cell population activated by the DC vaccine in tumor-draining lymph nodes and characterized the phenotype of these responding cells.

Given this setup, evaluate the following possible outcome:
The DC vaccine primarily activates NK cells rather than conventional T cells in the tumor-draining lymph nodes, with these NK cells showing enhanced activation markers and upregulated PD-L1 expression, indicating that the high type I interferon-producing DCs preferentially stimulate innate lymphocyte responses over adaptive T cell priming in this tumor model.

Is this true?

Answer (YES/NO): NO